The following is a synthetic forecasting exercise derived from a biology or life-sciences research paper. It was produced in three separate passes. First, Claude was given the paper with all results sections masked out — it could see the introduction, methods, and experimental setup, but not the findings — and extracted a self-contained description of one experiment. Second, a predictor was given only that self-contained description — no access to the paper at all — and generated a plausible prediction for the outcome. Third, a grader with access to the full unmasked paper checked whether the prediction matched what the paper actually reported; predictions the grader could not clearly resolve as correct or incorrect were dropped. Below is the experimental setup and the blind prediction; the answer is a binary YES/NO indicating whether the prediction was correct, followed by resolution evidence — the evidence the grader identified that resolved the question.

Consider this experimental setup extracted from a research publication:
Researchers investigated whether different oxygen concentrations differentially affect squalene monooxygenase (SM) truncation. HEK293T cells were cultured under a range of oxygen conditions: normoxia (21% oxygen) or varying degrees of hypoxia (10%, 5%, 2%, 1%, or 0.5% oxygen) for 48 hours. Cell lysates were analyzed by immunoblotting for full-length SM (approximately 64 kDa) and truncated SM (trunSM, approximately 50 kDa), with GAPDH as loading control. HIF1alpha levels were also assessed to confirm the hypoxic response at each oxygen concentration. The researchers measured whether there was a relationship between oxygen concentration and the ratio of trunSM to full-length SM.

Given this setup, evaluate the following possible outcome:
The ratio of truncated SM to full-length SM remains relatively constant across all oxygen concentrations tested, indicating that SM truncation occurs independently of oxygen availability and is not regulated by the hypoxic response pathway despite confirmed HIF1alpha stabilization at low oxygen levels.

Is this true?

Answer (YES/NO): NO